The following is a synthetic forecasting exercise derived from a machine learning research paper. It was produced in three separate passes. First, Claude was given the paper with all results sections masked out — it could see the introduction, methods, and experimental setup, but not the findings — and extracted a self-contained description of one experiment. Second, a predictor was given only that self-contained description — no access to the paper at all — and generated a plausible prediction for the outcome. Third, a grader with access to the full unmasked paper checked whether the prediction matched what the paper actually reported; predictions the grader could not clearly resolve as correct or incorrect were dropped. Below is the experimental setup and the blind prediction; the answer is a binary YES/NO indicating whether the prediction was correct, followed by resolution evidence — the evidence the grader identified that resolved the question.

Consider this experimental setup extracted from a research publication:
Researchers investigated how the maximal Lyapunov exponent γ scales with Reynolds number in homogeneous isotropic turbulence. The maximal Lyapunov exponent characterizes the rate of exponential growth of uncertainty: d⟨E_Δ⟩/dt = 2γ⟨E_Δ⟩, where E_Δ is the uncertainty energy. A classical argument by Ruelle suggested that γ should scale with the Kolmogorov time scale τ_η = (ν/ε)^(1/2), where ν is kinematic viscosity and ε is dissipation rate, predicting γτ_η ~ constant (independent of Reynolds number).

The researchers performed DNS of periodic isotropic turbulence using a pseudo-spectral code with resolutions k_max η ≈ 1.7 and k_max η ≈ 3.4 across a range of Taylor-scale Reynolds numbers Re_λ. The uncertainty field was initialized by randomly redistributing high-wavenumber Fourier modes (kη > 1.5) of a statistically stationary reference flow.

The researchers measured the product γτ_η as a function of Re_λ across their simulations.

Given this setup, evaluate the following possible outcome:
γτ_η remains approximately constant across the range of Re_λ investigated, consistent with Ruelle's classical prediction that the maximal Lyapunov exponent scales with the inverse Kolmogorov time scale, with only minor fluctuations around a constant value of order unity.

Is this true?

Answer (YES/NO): NO